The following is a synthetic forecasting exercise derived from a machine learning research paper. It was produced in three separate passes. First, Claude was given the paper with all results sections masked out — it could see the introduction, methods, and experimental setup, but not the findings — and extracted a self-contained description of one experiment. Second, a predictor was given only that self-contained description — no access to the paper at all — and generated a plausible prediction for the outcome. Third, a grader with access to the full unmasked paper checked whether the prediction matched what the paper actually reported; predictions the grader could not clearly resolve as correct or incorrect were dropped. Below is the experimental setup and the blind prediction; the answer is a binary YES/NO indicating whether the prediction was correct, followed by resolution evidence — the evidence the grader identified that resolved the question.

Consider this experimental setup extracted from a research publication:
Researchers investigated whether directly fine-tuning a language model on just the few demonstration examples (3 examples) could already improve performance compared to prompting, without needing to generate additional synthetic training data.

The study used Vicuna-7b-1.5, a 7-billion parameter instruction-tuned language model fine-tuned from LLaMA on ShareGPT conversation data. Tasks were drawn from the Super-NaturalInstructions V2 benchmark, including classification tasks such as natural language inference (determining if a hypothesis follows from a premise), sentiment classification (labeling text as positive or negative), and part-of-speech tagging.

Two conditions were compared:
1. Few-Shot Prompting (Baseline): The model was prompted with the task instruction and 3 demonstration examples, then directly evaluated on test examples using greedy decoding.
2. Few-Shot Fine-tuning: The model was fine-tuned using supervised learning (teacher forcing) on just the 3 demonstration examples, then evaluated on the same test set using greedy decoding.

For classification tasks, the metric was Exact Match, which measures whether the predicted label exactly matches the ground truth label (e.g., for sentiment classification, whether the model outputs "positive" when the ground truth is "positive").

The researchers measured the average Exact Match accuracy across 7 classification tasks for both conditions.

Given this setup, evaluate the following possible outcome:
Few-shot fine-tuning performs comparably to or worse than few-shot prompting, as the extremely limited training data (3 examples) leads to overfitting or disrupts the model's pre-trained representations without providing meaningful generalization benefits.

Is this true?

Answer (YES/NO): NO